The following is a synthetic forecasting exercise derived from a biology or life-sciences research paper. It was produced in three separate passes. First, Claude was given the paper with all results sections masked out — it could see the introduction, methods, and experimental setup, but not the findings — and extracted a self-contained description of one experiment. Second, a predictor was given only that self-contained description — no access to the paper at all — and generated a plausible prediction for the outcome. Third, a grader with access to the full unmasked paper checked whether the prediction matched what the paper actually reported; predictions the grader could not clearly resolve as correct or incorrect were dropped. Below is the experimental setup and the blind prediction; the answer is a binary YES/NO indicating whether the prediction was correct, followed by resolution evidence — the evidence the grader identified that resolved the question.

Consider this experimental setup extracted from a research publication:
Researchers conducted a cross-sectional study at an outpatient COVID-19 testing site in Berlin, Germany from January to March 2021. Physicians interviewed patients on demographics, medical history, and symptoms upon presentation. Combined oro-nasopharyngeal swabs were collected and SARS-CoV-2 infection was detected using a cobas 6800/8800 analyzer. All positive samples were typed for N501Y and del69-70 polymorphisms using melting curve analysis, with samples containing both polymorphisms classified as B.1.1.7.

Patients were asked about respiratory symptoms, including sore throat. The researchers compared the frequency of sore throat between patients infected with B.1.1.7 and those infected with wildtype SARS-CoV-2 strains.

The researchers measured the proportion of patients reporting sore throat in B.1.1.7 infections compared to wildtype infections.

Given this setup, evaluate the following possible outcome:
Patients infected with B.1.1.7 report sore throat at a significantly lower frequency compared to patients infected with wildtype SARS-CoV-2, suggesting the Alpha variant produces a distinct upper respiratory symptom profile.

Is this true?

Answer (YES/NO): NO